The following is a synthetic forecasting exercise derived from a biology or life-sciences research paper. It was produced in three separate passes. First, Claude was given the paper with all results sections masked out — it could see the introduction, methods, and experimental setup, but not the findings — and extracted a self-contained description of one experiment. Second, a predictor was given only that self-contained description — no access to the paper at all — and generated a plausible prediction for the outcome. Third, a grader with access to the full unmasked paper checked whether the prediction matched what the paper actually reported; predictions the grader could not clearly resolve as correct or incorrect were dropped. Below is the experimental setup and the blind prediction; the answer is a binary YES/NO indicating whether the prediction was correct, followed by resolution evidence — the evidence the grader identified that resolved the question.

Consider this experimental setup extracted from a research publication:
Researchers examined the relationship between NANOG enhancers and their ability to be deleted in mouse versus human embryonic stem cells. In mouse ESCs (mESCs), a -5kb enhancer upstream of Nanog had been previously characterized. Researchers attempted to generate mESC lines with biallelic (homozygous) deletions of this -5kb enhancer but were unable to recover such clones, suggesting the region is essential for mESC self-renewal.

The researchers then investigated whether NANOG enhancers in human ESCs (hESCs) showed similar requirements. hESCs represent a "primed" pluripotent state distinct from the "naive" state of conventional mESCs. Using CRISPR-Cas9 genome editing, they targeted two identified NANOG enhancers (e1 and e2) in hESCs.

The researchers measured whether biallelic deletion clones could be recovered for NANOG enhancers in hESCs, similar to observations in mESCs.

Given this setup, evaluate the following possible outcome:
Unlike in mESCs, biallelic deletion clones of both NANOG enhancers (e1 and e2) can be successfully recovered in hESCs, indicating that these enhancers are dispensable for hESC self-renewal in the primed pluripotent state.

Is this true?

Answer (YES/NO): NO